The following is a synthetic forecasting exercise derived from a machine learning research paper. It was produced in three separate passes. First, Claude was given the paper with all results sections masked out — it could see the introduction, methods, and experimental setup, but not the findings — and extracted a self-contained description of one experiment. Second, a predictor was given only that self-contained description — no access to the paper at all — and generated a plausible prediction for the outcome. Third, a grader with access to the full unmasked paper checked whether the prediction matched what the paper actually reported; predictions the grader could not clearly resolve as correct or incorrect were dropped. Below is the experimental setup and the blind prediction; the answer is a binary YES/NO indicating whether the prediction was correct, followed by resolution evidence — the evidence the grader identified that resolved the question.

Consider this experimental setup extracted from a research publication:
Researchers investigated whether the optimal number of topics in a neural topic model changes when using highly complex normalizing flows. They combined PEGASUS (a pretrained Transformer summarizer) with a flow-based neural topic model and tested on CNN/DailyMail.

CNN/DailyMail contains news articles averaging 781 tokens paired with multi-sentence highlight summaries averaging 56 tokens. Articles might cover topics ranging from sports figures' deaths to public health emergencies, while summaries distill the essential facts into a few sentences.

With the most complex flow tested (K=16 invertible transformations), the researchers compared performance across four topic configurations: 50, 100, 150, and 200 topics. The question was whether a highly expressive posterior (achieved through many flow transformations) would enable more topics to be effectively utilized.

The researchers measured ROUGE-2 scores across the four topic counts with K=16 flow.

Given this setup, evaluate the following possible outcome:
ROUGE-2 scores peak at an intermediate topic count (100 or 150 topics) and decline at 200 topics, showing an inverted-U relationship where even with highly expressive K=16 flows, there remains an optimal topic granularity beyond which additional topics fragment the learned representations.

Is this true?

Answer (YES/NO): YES